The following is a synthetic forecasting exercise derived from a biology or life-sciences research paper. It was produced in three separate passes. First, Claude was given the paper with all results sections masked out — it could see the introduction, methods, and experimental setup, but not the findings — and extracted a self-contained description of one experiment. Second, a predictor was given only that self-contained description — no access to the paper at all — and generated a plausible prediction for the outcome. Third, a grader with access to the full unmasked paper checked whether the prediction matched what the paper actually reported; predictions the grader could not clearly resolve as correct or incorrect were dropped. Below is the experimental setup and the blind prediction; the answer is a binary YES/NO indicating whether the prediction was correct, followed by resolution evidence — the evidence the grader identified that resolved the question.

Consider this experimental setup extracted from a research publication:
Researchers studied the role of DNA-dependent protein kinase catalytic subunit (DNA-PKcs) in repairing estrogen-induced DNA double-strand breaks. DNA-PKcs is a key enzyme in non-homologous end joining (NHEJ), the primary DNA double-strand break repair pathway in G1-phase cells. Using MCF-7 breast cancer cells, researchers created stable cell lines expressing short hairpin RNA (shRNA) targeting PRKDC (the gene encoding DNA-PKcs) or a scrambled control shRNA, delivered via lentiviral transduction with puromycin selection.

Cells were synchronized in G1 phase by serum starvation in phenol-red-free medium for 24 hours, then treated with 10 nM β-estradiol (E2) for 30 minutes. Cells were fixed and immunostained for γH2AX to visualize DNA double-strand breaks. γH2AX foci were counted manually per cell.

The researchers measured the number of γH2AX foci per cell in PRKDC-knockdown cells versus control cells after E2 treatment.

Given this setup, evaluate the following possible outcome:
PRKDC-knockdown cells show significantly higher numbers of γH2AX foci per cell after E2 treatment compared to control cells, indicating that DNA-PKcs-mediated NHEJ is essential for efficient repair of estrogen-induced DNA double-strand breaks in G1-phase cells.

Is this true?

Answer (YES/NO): YES